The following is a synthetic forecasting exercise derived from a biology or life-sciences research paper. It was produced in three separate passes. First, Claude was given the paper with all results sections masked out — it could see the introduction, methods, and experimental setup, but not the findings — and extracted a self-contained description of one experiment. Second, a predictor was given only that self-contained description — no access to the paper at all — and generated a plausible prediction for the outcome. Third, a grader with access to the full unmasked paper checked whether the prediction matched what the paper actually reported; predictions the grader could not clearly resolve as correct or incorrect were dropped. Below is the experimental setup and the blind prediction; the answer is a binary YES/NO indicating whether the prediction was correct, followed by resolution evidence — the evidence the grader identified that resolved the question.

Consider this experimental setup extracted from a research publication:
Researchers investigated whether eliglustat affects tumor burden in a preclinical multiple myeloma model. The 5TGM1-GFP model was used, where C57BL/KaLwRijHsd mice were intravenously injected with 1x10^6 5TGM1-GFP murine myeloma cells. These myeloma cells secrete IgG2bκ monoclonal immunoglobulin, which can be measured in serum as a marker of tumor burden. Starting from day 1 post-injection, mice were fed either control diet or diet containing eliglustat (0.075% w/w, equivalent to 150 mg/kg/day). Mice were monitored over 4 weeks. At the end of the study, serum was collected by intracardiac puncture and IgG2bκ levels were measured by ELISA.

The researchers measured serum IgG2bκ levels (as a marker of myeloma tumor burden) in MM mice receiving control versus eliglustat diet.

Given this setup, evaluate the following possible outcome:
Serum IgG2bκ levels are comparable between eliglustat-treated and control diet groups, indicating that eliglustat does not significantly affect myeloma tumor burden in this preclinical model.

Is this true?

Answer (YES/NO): YES